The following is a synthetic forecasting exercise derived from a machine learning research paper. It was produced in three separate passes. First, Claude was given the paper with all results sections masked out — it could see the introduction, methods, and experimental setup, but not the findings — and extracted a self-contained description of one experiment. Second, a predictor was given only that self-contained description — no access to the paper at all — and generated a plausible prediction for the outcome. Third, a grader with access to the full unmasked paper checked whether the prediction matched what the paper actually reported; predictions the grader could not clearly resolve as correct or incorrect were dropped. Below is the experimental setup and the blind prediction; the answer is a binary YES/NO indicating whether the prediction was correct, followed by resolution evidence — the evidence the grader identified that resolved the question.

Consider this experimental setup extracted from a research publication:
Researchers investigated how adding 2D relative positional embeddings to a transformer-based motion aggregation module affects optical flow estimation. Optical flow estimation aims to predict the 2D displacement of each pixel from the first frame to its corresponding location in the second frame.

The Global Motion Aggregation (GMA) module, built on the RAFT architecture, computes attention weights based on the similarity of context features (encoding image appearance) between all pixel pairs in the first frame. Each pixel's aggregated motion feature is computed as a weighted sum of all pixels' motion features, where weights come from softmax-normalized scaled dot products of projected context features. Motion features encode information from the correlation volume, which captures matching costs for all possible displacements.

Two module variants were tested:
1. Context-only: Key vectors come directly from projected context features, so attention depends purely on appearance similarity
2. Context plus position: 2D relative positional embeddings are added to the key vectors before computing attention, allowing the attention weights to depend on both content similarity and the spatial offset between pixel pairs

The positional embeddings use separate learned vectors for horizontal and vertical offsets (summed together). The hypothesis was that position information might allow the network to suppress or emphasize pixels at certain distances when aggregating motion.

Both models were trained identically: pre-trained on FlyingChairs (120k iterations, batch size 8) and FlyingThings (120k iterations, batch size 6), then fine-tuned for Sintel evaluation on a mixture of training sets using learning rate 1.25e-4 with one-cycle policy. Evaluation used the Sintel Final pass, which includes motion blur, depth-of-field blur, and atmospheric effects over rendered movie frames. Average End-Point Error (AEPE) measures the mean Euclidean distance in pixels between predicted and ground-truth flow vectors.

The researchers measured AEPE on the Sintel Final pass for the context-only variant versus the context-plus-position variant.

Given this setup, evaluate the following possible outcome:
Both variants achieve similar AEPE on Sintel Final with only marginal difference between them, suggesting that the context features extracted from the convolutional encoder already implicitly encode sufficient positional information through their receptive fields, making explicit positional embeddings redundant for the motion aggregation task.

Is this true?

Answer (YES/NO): YES